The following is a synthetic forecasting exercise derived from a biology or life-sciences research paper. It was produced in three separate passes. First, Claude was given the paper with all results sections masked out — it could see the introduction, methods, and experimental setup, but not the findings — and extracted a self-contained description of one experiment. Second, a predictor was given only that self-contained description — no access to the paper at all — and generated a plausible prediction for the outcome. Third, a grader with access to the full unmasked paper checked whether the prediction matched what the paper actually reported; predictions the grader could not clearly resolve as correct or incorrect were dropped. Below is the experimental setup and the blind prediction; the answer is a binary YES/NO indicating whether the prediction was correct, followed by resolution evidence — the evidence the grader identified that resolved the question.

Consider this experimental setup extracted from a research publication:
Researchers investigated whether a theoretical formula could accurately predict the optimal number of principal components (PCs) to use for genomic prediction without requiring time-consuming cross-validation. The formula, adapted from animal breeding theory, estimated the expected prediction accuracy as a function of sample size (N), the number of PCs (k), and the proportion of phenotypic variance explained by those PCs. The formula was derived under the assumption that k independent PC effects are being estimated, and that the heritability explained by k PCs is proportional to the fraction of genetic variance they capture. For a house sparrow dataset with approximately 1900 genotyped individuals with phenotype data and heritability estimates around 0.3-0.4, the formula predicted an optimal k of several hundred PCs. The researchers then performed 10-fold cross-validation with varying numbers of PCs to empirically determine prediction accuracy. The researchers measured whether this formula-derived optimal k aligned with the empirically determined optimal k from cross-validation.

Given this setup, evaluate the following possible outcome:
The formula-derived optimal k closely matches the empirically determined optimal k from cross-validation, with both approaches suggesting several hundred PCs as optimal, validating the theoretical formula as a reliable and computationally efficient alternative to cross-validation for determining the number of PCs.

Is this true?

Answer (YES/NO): YES